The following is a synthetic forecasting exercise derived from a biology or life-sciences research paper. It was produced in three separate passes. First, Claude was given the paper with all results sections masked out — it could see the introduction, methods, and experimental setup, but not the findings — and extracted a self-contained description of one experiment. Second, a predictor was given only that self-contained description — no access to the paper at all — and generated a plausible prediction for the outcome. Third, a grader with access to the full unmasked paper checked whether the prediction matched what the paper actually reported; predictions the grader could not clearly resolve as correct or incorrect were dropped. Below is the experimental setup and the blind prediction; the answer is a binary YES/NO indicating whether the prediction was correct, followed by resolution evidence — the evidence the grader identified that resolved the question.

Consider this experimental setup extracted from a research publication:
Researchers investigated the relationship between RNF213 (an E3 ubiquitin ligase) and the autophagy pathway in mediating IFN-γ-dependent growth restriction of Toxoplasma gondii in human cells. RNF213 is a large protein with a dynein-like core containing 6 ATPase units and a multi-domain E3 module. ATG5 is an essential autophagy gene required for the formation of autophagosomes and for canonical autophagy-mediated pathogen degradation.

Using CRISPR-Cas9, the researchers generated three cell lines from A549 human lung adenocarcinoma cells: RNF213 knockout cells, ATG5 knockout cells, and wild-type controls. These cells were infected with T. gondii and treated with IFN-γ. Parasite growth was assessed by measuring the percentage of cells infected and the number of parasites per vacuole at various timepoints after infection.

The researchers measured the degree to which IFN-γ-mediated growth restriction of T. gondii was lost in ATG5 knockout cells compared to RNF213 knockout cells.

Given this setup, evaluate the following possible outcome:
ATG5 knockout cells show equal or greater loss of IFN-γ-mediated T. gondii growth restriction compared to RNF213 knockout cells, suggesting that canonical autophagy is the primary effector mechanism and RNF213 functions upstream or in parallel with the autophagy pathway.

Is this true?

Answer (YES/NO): NO